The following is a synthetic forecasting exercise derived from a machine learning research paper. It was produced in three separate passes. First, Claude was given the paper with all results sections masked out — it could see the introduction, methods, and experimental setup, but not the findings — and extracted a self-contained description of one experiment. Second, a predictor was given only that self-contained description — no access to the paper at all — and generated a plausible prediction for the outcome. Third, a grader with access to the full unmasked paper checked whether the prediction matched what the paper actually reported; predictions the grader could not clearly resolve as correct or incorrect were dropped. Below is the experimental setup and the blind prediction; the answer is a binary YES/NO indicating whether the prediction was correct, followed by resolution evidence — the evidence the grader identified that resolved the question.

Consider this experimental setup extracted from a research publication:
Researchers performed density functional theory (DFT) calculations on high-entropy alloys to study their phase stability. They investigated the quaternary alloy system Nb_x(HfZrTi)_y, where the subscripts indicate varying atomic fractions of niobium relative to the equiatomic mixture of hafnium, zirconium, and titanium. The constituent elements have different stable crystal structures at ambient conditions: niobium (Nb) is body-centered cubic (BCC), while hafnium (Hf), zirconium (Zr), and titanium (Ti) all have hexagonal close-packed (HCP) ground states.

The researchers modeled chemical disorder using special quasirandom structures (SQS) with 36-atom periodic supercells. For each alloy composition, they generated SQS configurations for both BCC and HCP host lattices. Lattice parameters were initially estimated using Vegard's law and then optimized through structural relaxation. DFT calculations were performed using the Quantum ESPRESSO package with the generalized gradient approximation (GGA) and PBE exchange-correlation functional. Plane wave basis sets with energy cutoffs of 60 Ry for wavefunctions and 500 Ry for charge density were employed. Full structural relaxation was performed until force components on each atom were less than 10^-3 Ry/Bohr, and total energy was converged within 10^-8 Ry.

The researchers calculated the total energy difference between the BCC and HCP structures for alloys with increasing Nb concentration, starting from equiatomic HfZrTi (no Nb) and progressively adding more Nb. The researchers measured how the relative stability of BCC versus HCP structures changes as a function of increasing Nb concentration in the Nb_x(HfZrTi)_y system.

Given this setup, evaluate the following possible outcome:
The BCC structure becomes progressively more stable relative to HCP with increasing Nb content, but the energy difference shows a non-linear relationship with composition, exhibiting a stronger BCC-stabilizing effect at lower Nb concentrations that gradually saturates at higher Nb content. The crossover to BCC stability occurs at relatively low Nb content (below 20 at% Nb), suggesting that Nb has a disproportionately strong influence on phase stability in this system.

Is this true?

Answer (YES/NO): NO